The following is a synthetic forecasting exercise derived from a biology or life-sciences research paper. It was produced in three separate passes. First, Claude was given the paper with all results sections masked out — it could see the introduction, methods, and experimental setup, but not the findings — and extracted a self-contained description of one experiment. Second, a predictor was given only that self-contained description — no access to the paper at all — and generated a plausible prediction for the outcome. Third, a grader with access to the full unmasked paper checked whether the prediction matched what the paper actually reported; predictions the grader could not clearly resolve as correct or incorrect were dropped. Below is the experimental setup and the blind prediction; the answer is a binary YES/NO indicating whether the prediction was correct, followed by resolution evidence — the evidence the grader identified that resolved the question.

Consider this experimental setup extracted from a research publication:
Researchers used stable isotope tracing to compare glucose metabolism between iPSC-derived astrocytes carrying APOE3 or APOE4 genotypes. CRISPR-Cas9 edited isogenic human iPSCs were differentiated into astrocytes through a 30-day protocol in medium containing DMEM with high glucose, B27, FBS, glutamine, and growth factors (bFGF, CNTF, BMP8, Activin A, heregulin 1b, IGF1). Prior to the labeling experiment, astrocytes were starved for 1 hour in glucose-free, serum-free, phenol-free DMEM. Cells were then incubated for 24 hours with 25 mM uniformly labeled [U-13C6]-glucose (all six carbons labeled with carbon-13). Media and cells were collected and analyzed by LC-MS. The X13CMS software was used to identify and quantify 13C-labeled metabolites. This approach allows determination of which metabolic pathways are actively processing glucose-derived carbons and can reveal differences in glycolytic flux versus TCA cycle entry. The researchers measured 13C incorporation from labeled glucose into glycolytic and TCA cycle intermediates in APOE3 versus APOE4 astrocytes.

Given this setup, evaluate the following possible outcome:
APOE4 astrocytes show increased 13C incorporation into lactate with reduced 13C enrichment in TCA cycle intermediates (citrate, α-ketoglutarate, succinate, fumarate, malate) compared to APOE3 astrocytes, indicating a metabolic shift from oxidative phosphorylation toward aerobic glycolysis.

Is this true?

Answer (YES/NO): NO